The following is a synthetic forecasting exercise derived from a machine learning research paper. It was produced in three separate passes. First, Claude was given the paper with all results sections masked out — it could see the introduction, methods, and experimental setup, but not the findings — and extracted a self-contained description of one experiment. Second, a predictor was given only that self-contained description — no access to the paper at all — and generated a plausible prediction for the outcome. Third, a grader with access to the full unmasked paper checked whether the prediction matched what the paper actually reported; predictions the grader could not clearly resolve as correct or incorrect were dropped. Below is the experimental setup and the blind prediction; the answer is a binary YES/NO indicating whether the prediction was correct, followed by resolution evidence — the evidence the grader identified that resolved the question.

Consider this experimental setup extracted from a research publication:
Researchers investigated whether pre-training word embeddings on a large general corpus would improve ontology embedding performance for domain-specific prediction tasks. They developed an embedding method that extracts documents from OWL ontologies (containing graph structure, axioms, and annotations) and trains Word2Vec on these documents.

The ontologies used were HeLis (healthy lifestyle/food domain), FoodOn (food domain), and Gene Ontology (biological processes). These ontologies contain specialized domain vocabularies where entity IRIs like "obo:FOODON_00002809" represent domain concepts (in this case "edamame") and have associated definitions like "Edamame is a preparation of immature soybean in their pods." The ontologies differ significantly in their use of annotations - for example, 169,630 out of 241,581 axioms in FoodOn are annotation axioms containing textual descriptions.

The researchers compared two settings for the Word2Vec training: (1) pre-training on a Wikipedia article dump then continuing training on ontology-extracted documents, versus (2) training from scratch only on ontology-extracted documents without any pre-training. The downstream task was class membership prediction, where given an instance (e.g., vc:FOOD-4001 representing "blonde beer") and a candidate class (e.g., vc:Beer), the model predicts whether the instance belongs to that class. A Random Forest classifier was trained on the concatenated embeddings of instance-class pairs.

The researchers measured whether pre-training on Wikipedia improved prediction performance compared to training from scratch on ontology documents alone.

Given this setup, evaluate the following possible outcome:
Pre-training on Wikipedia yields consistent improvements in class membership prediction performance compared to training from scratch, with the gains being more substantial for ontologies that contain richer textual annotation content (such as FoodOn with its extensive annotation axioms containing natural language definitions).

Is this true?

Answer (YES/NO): NO